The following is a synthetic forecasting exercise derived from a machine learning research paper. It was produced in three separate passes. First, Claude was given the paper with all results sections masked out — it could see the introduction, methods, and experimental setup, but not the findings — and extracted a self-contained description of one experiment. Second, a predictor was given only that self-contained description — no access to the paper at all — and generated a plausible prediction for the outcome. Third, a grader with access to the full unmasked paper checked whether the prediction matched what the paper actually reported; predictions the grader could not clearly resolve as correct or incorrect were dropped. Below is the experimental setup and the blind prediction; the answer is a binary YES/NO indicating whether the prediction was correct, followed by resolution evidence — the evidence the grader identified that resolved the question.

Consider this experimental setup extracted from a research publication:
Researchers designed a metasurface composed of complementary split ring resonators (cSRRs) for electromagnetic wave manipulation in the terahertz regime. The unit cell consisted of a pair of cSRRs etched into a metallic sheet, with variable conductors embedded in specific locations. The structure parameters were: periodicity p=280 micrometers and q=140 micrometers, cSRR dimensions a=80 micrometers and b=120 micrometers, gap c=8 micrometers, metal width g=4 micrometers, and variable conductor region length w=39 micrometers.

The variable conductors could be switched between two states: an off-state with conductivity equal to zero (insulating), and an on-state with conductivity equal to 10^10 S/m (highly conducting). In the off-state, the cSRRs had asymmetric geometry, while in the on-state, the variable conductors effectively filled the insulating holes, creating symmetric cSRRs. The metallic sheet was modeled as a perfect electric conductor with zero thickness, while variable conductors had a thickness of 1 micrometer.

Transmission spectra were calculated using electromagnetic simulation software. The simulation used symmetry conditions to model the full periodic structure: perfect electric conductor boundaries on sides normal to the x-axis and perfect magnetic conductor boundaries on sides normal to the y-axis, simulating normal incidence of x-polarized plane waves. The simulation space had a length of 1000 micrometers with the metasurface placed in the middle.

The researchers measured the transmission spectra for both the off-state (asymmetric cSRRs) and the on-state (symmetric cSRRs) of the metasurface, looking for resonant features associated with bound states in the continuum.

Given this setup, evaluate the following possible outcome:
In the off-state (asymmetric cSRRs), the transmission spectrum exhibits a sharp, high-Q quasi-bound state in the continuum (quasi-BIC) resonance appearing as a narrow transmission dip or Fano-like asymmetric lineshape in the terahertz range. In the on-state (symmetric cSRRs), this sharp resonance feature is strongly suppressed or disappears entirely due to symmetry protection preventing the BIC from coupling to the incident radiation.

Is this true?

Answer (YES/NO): NO